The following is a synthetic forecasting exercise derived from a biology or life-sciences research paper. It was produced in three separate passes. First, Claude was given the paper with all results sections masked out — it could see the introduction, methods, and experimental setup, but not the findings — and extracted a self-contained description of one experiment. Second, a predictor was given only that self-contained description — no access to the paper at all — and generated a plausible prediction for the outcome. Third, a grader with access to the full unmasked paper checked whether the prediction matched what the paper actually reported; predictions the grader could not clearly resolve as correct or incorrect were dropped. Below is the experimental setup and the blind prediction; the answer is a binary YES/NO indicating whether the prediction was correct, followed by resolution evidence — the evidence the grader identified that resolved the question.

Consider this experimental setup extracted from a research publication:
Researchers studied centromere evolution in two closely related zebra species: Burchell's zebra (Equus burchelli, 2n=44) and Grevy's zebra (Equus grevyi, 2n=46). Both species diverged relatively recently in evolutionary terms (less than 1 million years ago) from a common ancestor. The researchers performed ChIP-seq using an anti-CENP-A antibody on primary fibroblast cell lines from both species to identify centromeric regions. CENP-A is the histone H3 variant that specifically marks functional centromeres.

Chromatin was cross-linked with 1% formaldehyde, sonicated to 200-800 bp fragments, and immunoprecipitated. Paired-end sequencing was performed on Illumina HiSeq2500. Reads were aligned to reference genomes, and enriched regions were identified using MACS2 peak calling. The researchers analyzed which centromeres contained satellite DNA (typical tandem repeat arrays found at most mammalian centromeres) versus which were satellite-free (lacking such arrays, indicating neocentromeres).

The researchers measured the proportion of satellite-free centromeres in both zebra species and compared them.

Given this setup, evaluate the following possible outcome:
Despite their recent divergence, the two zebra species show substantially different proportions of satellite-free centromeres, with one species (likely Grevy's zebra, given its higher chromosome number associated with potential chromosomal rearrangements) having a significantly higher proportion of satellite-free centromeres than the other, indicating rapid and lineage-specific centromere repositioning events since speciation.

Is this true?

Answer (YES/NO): NO